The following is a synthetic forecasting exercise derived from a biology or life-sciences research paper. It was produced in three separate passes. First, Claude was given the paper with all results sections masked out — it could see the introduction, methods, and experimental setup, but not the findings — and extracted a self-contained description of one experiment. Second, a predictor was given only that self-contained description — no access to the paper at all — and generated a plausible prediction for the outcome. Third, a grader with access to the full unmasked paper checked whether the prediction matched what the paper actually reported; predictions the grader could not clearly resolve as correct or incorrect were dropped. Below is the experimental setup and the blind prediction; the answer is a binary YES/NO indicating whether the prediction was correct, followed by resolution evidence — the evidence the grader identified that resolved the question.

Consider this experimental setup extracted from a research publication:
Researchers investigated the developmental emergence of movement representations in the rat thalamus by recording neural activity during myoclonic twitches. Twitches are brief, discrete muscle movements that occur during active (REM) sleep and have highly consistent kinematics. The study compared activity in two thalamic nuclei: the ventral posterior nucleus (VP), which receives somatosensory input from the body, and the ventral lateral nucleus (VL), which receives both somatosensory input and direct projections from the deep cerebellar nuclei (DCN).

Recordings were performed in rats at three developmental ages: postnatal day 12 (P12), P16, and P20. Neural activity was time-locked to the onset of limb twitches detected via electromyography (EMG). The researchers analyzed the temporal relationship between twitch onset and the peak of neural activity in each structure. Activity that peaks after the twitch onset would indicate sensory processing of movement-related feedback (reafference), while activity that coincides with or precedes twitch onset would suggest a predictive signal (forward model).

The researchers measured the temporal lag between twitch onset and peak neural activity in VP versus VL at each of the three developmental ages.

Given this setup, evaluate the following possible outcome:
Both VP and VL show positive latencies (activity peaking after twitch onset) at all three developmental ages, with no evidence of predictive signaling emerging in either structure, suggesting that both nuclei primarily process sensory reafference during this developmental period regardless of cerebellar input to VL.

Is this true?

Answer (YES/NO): NO